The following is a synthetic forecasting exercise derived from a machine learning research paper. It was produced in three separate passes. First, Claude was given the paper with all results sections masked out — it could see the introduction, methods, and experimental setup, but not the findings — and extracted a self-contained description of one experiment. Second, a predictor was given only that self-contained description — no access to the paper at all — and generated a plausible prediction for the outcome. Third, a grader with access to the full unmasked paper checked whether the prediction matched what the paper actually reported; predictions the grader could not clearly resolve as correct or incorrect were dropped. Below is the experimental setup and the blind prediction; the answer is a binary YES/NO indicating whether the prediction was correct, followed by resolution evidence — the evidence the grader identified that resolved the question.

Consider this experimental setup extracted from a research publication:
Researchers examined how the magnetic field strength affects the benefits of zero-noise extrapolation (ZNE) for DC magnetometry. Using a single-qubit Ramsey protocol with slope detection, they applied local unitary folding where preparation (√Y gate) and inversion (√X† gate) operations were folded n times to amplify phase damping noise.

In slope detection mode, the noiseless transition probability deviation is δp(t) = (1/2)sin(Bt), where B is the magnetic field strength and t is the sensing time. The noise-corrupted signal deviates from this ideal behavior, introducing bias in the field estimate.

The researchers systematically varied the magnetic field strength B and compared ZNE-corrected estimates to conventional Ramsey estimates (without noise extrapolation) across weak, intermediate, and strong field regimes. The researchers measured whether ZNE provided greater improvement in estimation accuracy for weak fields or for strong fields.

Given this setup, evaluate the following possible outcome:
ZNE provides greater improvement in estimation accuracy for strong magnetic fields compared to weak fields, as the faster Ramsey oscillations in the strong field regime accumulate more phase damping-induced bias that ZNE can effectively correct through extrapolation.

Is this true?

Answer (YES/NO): YES